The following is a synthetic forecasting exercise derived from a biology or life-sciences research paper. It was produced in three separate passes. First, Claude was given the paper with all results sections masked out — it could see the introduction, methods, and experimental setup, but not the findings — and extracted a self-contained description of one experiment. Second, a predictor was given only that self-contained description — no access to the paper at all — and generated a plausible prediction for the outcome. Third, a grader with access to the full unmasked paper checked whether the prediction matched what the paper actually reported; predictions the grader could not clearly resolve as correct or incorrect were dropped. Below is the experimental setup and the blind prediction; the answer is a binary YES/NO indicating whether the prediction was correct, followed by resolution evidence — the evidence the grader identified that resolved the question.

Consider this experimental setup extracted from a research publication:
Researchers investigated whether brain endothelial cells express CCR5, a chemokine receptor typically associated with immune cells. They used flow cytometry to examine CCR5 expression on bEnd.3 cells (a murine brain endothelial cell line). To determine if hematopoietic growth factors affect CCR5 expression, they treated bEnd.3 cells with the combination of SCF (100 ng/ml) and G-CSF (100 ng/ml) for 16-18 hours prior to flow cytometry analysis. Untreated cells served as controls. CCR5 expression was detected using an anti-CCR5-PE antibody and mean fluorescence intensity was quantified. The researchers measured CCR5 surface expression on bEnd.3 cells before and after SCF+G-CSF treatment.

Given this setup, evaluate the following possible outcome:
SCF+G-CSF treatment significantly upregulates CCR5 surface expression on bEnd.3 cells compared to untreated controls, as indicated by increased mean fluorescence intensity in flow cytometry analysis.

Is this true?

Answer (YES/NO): YES